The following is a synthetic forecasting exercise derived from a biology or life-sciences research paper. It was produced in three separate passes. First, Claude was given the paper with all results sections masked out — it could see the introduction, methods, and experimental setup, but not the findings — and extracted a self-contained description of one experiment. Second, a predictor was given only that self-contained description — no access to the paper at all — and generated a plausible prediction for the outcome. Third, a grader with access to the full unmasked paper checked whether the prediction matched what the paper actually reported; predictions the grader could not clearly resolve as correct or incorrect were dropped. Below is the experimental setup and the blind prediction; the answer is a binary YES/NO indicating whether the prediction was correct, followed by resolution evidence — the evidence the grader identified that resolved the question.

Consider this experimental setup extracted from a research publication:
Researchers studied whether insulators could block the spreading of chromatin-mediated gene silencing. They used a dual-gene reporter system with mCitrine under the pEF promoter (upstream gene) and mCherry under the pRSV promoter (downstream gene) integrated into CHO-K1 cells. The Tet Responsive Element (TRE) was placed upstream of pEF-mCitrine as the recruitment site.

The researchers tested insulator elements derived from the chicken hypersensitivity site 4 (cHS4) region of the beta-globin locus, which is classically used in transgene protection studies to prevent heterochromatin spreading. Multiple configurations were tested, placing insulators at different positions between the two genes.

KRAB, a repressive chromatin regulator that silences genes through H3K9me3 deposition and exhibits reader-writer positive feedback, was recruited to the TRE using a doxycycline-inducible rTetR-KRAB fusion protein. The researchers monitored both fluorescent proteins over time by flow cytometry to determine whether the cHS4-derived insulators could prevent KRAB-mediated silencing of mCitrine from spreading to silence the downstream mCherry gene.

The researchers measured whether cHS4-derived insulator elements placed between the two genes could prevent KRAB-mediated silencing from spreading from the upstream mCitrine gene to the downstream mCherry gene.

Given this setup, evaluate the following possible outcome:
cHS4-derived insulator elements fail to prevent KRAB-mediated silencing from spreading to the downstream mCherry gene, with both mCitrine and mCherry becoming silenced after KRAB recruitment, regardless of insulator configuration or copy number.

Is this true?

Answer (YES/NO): YES